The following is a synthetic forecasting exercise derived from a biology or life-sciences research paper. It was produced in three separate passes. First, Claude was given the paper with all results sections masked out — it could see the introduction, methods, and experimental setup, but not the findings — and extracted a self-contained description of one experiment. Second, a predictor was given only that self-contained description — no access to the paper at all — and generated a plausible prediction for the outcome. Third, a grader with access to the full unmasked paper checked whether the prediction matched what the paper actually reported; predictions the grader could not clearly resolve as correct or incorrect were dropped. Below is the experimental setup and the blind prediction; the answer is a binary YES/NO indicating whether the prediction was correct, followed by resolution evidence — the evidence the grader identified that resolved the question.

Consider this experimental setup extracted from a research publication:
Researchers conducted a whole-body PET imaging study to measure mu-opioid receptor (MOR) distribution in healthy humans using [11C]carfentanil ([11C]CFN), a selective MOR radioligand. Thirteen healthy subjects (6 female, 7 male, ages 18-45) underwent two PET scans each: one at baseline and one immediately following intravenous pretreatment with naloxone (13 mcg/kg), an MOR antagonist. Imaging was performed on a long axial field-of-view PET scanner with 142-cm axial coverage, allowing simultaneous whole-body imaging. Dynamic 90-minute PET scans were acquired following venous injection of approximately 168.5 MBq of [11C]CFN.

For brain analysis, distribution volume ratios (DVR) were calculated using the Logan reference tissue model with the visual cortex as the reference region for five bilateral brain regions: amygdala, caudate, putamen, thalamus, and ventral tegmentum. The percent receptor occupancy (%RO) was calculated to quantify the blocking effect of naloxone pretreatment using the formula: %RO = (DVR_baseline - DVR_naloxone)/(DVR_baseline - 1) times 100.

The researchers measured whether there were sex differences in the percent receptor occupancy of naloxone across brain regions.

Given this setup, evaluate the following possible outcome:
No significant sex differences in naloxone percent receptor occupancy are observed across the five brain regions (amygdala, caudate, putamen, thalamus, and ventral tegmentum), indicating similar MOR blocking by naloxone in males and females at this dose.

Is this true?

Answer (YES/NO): NO